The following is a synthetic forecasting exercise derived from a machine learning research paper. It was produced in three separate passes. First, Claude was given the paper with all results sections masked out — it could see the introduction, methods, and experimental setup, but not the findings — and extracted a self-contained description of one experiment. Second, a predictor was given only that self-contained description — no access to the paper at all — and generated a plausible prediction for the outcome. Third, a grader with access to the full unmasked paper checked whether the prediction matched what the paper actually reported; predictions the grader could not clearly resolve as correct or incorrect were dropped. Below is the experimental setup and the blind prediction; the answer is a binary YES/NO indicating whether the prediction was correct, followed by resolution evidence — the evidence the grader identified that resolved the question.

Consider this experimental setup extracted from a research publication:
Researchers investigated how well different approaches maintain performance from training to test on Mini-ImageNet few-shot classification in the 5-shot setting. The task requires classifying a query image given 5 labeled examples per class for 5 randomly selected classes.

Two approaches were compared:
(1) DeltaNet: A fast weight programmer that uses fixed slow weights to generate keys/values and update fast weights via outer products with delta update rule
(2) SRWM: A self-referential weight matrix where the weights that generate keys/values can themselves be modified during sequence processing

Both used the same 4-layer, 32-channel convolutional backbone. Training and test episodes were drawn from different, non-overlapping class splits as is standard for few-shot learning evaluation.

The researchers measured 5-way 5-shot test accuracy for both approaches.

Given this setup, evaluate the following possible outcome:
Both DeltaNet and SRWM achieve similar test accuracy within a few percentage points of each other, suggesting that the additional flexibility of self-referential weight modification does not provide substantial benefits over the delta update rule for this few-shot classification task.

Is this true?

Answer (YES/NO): YES